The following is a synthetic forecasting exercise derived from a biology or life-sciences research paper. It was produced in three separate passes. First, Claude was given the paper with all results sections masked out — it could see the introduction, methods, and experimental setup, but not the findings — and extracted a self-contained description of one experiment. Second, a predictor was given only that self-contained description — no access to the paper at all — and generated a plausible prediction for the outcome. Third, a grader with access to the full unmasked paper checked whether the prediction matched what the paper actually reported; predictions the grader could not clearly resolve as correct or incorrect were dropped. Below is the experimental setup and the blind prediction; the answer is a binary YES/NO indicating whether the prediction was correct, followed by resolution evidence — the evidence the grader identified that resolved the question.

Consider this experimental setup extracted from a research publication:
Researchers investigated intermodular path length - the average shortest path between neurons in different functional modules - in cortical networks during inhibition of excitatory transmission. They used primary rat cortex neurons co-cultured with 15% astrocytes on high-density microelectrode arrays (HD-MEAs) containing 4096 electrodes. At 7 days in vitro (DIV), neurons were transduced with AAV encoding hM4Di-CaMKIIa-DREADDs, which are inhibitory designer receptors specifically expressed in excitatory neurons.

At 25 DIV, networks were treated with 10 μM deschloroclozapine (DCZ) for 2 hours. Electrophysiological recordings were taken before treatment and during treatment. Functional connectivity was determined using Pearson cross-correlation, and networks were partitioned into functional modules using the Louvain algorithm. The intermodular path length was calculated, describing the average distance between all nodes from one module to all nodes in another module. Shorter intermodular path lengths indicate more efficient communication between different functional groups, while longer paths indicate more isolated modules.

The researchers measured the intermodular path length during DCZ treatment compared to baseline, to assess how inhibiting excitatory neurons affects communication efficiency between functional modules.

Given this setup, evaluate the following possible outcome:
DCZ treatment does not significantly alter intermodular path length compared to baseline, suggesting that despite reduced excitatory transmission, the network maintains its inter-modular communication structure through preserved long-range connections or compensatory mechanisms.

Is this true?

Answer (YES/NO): NO